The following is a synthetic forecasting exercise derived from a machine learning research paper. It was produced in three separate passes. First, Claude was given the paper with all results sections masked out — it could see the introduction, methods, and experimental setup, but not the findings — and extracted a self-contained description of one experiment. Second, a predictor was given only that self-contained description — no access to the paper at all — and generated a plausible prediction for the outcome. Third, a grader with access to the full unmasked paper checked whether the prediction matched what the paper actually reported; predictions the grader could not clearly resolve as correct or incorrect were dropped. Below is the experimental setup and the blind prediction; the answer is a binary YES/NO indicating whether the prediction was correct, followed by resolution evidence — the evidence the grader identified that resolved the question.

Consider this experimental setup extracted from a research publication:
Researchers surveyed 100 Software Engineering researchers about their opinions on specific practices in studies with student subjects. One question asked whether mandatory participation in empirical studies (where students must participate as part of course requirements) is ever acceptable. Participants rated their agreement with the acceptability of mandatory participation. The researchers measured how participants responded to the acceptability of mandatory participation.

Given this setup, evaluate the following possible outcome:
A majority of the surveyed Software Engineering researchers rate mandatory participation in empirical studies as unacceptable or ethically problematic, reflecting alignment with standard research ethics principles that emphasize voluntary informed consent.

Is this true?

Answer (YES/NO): YES